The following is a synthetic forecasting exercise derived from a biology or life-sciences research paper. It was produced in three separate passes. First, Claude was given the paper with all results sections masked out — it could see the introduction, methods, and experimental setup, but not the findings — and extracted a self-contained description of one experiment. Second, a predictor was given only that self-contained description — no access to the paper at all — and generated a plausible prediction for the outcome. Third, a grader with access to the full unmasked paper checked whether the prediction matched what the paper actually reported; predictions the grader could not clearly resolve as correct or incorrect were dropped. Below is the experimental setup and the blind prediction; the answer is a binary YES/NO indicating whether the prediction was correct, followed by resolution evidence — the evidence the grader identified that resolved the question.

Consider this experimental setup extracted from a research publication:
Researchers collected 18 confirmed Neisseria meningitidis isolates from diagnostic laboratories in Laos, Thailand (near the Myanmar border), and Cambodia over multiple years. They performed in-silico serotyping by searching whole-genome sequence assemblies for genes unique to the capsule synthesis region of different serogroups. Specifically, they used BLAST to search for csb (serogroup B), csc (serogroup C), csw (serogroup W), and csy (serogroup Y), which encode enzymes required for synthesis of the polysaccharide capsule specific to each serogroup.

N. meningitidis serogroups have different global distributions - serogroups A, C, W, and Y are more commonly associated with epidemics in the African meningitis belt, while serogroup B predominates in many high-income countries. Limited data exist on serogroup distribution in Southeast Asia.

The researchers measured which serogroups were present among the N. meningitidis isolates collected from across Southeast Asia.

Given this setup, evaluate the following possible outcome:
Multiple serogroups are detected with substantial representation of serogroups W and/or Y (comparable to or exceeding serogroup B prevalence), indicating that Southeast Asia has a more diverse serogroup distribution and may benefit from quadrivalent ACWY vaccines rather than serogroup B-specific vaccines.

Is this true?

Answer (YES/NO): NO